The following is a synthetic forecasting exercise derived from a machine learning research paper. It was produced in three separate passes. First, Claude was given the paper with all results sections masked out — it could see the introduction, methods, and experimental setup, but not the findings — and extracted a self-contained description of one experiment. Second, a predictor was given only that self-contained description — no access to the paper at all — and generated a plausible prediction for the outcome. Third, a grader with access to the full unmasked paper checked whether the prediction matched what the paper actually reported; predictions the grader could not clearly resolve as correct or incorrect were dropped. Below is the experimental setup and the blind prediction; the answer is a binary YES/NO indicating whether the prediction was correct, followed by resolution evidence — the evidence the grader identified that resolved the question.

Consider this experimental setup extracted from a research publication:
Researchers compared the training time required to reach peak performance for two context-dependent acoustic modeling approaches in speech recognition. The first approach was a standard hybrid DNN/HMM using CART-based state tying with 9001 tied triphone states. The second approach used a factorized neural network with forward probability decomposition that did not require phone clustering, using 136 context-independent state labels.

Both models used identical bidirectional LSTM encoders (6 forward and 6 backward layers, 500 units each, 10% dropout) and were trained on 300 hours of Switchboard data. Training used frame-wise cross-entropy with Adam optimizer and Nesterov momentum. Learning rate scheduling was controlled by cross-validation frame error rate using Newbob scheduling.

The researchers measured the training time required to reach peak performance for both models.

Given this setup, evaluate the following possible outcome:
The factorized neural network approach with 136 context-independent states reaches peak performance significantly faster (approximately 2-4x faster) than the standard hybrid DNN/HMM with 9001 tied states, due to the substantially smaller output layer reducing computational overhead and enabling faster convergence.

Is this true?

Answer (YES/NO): NO